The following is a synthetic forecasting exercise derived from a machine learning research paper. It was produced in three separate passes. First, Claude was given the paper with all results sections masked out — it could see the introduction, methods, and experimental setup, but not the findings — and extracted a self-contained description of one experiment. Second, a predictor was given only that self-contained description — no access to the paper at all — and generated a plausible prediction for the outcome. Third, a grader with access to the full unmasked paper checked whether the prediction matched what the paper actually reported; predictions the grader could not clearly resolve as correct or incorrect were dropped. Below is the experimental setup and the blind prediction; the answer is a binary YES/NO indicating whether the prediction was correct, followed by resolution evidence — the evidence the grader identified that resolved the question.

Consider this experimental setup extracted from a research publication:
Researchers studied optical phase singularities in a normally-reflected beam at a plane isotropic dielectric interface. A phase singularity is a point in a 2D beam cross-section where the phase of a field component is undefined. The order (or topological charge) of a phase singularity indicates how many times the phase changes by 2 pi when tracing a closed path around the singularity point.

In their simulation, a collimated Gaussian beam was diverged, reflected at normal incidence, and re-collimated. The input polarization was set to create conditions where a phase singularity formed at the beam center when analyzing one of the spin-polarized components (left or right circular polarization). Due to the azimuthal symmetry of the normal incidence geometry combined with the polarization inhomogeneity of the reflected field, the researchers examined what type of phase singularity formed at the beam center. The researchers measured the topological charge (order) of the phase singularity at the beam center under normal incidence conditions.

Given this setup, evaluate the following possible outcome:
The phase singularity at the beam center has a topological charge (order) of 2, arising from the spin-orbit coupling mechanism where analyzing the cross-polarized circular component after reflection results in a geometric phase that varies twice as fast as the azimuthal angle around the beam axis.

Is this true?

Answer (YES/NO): NO